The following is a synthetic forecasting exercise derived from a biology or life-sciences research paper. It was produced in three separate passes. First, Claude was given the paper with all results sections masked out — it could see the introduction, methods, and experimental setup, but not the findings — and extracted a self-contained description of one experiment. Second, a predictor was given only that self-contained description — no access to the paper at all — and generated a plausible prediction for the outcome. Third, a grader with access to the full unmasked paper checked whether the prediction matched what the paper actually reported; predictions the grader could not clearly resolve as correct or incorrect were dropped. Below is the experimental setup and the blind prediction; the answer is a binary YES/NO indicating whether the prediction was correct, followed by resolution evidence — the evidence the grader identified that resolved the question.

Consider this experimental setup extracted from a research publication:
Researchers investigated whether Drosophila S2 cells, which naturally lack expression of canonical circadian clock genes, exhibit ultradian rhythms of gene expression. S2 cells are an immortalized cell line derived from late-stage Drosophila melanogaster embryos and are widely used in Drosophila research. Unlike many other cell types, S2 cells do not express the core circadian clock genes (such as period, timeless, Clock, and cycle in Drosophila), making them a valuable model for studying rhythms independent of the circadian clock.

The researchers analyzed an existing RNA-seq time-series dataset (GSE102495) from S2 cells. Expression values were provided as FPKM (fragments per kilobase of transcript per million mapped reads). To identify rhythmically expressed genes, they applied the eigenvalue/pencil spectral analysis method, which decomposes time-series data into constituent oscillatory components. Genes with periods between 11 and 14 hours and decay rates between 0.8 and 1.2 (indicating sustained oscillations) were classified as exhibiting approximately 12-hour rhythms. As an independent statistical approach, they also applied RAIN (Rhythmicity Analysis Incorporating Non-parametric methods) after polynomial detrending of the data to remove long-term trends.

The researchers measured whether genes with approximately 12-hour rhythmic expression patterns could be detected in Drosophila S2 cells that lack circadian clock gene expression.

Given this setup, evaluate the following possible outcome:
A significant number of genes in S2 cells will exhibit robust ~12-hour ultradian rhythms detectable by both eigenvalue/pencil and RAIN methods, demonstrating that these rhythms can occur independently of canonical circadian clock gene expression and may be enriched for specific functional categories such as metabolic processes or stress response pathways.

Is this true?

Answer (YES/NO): YES